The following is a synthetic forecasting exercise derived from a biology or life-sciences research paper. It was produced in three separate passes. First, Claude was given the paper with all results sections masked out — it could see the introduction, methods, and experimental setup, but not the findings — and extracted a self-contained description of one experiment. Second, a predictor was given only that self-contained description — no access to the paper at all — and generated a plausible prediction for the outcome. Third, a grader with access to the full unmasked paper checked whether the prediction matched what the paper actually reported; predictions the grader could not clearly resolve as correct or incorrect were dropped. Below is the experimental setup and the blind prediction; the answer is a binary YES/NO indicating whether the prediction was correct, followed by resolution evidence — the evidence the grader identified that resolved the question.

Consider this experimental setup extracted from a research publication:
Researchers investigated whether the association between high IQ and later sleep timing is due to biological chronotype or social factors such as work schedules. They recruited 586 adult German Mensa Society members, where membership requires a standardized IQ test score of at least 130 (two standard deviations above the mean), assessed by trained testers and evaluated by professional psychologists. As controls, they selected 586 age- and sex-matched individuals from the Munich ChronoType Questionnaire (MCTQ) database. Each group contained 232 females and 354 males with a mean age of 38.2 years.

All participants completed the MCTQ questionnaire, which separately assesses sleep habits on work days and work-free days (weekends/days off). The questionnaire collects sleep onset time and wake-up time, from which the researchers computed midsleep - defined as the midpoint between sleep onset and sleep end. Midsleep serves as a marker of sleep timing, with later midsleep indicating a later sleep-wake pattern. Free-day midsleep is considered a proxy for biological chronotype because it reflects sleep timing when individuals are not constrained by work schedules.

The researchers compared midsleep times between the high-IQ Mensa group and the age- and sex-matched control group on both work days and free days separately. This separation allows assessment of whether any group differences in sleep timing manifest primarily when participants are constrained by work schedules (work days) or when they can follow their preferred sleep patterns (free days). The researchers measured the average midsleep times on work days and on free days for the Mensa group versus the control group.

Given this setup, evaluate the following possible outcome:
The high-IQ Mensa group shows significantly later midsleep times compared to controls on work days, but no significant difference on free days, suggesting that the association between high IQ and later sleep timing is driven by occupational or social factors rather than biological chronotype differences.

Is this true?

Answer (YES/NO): YES